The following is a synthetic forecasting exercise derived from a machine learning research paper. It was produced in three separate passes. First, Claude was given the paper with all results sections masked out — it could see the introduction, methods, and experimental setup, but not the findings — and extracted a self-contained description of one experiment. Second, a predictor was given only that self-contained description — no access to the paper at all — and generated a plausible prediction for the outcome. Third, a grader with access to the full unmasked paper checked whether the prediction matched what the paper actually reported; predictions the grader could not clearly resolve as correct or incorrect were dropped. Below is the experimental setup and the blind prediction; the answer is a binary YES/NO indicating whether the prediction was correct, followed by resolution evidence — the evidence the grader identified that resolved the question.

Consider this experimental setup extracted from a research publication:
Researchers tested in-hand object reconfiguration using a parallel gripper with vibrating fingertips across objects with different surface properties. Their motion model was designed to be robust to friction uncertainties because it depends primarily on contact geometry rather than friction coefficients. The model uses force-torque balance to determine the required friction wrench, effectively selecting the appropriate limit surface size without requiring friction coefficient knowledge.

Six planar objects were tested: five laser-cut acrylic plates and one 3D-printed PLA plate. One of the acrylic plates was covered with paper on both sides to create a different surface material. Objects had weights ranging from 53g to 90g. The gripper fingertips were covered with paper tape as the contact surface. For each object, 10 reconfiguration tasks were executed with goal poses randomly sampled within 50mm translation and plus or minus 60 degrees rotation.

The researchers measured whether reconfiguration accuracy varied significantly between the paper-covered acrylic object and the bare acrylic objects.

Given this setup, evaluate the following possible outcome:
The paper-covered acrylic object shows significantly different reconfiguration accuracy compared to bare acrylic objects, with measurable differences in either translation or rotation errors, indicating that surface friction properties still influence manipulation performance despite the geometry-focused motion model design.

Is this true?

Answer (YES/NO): NO